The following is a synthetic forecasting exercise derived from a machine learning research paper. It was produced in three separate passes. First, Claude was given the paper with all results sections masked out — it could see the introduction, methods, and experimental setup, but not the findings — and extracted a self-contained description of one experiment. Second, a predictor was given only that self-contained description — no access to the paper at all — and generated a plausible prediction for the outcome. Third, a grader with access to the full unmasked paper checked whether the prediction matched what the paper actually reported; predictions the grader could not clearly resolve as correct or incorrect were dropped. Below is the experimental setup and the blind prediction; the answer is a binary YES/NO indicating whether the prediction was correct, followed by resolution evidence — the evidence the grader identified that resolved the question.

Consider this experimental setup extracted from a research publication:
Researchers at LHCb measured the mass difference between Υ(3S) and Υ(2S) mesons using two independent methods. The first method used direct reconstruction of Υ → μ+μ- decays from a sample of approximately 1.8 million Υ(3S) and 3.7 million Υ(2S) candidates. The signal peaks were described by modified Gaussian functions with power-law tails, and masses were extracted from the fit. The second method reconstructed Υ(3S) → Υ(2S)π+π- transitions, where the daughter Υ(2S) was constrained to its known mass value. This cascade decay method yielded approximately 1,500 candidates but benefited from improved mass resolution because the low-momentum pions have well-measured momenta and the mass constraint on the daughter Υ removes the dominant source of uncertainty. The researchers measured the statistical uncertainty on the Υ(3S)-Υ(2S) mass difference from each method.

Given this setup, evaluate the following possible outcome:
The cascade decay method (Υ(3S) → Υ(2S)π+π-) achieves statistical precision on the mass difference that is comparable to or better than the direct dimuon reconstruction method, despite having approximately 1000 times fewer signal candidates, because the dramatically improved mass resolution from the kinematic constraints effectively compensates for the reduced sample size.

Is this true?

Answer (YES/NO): YES